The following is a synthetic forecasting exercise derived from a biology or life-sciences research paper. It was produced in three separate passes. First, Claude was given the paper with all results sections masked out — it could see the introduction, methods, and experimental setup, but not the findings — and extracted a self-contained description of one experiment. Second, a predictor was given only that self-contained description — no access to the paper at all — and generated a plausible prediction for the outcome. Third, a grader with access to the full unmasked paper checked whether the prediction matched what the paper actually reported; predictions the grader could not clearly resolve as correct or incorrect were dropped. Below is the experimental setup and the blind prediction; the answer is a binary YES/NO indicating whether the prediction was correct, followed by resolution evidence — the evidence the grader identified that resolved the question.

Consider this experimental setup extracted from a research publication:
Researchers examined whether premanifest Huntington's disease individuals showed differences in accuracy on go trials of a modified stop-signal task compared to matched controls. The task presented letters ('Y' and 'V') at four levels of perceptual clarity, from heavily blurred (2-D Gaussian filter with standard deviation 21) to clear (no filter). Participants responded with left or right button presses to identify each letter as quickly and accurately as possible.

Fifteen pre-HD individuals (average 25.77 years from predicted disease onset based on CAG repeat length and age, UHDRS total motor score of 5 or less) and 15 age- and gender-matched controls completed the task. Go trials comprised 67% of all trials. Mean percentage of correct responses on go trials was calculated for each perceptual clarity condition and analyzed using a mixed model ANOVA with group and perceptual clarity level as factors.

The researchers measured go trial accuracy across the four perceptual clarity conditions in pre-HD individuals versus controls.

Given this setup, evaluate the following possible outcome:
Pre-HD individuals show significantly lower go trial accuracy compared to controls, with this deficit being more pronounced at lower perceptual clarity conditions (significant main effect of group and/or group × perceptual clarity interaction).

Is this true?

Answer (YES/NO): NO